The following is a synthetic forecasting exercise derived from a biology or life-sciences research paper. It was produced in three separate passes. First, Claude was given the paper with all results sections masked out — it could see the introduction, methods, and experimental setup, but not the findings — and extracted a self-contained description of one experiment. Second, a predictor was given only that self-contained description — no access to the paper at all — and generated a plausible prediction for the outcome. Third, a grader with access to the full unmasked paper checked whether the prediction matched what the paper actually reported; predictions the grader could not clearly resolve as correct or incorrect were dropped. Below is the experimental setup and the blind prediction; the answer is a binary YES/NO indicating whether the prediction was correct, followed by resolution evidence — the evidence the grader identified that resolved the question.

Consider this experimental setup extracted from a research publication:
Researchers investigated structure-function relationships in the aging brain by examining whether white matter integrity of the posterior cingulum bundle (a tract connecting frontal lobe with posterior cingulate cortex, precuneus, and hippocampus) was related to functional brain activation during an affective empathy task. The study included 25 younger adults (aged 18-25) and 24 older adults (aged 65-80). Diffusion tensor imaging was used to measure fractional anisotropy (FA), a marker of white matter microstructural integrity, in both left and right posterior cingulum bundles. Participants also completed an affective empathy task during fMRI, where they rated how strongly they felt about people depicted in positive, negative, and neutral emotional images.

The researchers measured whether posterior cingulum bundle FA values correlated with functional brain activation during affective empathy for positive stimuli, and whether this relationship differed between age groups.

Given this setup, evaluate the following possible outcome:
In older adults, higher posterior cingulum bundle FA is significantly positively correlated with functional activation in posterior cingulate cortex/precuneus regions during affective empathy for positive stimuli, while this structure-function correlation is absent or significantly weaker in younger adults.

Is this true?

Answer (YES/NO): NO